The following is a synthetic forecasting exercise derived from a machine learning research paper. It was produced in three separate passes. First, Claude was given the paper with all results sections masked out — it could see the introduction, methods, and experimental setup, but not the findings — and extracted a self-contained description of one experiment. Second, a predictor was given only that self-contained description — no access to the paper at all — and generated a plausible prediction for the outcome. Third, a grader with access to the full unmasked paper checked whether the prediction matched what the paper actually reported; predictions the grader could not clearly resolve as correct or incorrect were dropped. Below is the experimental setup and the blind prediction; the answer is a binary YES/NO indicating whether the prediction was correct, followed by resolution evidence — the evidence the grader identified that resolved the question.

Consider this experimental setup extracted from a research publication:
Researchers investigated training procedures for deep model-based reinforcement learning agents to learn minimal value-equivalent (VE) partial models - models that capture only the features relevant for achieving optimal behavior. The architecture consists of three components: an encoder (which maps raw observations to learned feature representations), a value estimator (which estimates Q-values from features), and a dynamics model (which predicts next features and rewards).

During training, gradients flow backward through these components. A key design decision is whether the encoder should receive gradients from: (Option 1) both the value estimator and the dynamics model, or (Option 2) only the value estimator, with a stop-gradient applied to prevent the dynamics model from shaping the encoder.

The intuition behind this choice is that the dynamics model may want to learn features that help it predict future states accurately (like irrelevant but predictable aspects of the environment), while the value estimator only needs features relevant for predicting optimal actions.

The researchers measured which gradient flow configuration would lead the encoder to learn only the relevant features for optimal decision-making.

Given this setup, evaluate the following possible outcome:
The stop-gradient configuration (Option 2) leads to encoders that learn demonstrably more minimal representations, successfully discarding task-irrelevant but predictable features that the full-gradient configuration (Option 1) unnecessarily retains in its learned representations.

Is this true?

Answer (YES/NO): YES